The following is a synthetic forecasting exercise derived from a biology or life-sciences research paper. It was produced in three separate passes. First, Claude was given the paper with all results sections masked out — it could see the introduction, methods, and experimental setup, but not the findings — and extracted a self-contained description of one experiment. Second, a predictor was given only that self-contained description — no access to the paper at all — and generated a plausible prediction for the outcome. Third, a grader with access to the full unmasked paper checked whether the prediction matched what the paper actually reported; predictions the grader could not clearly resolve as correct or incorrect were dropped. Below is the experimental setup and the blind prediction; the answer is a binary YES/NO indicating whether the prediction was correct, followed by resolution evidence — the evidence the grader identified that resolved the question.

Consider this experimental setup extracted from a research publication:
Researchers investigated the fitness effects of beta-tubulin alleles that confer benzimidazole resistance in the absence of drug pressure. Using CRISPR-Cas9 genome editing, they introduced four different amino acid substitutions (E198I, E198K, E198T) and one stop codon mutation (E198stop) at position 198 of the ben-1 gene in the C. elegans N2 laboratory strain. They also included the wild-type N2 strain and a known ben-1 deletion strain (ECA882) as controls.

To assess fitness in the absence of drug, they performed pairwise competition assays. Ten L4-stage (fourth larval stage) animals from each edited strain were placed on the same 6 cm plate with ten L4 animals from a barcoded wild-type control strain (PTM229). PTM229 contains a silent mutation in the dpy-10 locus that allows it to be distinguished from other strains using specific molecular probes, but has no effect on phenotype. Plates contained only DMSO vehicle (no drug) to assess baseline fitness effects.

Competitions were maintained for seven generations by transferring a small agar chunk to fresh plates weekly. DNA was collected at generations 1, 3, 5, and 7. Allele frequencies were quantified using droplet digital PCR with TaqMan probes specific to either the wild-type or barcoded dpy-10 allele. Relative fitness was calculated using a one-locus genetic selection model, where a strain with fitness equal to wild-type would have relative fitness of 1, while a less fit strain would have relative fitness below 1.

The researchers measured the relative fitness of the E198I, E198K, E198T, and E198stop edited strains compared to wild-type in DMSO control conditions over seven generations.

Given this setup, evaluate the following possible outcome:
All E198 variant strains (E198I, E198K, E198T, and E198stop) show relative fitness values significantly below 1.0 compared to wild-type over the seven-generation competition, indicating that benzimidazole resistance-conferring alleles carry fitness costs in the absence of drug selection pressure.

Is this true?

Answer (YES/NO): NO